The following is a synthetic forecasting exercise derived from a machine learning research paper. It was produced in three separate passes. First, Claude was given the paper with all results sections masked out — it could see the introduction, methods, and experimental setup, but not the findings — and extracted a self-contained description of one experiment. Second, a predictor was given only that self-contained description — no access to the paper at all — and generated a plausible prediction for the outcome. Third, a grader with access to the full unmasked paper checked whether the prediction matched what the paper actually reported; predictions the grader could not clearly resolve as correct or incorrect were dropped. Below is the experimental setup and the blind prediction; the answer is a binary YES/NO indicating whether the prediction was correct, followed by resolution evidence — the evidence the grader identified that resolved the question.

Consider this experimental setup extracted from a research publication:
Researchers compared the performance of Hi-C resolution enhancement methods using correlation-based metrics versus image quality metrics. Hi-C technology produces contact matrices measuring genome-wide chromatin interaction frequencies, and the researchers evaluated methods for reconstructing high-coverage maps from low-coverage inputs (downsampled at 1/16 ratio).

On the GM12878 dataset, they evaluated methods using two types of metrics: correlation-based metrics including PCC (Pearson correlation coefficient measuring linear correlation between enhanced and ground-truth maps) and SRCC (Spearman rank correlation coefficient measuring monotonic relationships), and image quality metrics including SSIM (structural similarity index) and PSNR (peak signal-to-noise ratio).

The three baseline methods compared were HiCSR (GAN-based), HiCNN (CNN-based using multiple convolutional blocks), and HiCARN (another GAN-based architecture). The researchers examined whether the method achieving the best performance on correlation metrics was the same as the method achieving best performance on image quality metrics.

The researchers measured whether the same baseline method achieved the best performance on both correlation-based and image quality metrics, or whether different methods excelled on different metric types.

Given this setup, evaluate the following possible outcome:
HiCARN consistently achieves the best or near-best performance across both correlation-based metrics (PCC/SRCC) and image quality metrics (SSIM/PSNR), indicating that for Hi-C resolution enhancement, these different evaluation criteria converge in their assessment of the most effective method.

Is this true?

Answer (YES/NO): NO